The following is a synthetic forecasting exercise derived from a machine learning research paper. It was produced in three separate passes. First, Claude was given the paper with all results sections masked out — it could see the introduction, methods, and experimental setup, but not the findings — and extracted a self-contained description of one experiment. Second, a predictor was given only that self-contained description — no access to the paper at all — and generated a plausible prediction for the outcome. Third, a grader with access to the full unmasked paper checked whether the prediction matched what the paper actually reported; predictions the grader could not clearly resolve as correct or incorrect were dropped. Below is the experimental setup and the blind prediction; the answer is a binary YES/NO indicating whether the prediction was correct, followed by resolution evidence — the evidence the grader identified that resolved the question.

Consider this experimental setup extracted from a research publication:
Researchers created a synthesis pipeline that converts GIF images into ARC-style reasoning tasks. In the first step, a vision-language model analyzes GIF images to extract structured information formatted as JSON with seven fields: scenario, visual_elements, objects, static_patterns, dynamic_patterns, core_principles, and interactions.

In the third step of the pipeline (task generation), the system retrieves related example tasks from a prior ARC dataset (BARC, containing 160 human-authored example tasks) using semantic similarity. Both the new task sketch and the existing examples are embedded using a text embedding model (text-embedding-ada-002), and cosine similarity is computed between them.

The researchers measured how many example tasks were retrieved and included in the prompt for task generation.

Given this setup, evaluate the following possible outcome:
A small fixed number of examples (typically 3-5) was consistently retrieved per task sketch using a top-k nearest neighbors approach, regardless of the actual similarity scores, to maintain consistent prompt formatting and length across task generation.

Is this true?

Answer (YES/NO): YES